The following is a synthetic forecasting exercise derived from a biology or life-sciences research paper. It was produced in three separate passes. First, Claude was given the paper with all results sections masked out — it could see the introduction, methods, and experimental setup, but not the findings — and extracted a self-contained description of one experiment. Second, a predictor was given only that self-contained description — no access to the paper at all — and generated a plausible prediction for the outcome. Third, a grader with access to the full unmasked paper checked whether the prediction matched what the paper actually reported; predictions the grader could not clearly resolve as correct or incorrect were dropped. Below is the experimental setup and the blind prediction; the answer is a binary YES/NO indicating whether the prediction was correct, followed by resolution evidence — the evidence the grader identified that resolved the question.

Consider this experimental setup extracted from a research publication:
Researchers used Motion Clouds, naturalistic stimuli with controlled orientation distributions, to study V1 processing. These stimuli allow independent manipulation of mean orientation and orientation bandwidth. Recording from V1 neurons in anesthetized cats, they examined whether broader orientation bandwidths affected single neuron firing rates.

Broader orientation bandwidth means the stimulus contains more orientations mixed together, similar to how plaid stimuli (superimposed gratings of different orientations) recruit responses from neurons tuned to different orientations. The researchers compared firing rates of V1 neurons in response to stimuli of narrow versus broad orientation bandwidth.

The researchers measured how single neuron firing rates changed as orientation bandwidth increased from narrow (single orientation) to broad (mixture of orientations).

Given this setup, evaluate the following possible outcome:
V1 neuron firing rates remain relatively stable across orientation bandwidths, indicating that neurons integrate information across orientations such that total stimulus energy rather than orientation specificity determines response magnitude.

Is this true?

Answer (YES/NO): NO